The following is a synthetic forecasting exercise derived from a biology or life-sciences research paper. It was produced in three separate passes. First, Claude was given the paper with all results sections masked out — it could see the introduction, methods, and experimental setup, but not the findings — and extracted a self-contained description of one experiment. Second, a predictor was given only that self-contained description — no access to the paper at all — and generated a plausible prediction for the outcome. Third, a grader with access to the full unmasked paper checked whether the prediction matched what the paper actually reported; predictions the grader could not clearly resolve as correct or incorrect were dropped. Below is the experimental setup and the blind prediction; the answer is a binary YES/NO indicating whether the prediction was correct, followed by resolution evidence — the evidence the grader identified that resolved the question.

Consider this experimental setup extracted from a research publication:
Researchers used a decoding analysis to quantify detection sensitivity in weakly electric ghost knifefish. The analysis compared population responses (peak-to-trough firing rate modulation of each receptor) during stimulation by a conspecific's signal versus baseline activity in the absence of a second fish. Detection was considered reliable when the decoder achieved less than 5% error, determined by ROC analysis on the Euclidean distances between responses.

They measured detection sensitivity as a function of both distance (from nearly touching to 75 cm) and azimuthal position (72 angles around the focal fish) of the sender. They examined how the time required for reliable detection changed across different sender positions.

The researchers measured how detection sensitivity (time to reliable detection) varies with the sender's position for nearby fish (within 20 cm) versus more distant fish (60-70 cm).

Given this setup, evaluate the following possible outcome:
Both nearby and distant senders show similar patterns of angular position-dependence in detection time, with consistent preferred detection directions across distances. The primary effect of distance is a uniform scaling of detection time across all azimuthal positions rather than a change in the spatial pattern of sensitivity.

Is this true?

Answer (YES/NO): NO